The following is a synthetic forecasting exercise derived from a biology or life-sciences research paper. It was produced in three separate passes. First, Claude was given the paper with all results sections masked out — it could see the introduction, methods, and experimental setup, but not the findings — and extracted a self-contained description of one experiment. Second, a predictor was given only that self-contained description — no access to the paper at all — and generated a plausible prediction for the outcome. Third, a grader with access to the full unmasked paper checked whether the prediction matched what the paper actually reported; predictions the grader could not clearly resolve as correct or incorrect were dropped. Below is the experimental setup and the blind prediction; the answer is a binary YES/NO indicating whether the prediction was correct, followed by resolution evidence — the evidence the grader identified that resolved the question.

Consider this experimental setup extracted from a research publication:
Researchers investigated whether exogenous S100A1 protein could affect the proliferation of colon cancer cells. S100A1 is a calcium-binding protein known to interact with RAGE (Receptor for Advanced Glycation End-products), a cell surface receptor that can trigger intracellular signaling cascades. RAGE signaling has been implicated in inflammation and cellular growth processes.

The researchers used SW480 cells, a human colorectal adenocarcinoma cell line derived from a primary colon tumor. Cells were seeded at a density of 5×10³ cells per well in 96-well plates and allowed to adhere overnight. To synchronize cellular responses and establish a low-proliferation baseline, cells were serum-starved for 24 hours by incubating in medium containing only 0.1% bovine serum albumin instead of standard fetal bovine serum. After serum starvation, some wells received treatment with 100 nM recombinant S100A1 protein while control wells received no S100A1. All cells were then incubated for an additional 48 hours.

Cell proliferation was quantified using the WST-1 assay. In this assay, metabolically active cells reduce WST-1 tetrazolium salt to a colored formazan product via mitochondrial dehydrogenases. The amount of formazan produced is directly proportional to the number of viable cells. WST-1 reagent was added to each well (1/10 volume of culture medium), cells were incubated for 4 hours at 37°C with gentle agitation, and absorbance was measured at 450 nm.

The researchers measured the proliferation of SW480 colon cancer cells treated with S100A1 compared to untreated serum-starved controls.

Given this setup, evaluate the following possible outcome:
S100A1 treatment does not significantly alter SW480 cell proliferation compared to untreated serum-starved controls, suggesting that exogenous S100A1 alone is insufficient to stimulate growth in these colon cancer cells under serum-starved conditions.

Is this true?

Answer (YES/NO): NO